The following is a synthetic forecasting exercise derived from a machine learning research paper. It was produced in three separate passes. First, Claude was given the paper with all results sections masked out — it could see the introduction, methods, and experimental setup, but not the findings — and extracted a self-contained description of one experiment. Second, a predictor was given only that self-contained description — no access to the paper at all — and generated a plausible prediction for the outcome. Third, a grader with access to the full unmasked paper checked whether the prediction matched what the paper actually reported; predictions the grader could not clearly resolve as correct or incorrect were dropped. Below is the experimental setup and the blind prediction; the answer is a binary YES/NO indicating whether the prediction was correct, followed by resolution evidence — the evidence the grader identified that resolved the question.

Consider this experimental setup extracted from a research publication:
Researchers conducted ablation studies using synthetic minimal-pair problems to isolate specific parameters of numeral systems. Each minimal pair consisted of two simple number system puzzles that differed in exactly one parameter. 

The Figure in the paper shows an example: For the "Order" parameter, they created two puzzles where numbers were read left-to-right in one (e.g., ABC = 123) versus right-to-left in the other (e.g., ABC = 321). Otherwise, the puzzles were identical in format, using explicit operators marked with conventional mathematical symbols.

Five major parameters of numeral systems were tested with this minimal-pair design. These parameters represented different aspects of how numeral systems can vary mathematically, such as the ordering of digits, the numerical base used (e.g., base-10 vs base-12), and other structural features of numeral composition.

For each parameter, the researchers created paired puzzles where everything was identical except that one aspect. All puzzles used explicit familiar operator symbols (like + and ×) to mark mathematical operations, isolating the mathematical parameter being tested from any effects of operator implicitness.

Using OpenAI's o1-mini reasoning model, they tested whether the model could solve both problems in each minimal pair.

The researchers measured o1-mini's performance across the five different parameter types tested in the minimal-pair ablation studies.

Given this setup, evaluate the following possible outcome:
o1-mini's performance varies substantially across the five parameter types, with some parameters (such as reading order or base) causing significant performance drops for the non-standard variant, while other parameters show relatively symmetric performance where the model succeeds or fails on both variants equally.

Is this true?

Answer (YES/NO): NO